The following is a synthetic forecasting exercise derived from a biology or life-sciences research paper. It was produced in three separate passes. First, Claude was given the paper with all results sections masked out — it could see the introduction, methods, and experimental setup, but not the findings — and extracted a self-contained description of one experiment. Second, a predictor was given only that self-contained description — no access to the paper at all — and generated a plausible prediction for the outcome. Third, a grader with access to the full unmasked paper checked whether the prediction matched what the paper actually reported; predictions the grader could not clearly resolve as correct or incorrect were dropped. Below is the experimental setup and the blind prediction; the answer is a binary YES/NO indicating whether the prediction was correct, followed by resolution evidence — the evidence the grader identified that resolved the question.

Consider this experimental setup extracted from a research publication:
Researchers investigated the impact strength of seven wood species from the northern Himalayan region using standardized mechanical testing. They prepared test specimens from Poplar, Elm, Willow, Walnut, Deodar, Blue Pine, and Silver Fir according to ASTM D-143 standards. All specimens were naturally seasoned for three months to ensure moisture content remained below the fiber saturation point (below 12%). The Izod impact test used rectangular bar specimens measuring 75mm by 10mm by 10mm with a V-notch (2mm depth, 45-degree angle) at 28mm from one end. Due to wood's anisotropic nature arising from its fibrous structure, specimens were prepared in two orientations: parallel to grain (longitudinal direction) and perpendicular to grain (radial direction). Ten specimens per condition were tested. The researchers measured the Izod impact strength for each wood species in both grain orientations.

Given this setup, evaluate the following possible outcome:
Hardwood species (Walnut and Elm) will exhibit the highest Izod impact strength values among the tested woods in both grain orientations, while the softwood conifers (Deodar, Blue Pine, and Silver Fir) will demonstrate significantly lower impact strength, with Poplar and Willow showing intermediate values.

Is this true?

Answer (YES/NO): NO